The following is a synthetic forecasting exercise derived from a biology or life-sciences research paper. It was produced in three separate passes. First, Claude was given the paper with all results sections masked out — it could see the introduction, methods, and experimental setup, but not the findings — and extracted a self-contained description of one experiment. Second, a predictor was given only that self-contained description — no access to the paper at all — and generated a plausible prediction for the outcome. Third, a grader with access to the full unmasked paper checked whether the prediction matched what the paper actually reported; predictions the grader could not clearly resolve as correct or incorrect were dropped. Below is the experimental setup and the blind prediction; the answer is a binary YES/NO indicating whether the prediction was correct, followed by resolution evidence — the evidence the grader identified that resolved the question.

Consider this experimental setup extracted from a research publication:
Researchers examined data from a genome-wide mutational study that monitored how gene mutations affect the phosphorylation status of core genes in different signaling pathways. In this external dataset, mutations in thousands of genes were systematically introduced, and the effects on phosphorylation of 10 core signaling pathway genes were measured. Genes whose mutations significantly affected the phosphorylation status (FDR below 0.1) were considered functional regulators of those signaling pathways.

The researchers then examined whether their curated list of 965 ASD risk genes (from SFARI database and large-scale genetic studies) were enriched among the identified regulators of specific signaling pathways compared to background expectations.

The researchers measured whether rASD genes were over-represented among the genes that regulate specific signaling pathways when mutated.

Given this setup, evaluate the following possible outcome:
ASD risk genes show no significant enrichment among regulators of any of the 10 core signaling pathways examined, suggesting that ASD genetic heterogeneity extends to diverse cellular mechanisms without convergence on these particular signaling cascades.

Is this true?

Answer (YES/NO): NO